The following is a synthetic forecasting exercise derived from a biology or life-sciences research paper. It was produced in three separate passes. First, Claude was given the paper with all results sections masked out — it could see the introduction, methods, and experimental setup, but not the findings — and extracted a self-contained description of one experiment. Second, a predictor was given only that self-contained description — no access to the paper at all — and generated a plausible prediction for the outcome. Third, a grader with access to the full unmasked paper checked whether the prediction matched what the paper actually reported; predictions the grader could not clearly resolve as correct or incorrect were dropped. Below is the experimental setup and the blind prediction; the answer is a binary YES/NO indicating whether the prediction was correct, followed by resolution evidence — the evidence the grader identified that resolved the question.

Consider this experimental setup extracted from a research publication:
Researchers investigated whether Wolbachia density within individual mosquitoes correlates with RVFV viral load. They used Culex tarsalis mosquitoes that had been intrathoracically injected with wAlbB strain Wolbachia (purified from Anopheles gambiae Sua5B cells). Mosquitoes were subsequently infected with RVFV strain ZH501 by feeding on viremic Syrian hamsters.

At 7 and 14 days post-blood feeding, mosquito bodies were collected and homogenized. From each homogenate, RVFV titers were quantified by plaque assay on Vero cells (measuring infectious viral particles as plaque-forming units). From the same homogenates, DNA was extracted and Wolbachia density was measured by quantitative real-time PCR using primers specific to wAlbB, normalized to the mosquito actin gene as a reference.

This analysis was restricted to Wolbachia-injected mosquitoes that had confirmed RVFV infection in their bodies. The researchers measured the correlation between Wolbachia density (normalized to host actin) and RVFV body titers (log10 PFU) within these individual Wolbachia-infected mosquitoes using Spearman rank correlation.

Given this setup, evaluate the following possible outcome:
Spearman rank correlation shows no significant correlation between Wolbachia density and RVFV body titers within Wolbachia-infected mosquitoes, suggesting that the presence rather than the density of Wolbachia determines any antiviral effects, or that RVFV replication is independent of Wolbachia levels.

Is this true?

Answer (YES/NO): NO